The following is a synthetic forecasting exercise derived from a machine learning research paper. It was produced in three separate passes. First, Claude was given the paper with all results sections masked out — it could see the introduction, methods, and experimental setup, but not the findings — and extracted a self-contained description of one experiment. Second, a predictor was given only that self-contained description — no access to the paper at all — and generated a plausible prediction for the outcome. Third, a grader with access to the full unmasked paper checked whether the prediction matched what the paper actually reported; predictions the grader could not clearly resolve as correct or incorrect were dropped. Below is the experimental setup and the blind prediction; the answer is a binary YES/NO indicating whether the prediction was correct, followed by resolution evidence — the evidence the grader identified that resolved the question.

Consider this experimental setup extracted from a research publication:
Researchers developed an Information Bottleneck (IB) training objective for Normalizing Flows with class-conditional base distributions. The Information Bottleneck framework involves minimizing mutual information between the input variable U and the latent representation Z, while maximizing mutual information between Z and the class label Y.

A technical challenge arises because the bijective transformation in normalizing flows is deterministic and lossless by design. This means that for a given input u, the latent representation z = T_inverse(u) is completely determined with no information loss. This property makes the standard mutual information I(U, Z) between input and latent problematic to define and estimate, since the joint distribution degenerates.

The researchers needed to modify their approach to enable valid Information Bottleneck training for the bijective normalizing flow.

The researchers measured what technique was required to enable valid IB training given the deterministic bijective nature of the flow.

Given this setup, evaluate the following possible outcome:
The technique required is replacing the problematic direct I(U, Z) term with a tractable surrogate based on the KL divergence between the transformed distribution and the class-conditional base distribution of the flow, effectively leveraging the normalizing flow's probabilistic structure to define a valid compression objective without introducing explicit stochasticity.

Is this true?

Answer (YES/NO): NO